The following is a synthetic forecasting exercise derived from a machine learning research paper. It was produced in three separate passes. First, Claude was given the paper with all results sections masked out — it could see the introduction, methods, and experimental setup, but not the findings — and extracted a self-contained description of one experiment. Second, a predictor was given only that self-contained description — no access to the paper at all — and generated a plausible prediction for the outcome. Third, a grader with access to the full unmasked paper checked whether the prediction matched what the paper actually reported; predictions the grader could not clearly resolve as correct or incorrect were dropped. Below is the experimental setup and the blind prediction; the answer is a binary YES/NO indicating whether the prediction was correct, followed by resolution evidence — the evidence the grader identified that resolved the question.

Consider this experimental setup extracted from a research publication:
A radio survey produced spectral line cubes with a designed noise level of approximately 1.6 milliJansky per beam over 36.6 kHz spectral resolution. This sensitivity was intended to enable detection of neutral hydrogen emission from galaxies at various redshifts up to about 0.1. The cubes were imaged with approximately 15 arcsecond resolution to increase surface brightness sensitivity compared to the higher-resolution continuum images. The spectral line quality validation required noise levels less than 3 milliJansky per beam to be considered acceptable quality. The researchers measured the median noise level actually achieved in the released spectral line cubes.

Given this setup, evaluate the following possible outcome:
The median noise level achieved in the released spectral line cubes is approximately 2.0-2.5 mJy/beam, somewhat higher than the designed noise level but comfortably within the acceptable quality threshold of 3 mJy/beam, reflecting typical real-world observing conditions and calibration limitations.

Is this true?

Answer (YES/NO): NO